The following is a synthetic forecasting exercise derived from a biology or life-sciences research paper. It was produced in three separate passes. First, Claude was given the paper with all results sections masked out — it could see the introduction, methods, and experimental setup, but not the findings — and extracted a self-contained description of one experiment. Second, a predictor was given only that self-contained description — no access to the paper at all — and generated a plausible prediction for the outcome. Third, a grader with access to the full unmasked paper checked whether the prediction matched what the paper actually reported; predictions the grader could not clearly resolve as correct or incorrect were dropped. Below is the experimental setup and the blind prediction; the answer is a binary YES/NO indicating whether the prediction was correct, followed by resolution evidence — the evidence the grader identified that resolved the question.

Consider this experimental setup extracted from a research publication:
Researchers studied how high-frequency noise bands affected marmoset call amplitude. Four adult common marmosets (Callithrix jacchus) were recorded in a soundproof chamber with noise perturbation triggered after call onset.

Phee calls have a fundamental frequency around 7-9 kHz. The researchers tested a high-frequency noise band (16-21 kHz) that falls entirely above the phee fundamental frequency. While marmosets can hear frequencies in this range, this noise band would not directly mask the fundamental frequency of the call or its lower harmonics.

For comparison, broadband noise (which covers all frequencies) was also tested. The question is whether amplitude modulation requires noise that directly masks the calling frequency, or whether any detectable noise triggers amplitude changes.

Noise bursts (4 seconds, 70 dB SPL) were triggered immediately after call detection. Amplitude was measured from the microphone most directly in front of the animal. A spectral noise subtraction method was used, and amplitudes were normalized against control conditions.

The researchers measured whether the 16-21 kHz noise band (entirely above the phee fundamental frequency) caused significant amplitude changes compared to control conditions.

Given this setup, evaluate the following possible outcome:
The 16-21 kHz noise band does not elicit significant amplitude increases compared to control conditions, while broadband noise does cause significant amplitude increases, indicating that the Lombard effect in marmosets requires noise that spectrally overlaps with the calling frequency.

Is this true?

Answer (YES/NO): NO